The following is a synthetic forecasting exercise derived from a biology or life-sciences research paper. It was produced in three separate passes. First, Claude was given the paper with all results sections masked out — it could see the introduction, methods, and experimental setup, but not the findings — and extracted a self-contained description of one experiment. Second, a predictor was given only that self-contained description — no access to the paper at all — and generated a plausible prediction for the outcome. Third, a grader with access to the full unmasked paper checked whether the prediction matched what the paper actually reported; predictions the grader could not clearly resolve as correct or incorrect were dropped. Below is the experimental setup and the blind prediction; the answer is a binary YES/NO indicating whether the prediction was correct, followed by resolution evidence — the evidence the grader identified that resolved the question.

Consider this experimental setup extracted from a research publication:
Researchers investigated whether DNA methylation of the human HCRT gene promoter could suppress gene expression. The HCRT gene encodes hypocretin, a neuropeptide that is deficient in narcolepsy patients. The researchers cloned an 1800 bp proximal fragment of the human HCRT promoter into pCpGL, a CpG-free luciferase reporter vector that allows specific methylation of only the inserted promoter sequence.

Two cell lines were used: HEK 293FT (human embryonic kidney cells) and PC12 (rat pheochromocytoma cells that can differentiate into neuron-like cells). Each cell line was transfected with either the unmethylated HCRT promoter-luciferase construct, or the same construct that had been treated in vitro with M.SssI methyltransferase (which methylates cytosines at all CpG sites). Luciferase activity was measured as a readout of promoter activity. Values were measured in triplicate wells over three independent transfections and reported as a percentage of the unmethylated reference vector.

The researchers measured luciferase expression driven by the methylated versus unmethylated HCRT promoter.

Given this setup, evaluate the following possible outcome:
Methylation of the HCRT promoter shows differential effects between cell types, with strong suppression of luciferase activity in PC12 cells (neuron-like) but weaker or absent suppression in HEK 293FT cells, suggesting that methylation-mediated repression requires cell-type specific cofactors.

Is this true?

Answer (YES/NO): NO